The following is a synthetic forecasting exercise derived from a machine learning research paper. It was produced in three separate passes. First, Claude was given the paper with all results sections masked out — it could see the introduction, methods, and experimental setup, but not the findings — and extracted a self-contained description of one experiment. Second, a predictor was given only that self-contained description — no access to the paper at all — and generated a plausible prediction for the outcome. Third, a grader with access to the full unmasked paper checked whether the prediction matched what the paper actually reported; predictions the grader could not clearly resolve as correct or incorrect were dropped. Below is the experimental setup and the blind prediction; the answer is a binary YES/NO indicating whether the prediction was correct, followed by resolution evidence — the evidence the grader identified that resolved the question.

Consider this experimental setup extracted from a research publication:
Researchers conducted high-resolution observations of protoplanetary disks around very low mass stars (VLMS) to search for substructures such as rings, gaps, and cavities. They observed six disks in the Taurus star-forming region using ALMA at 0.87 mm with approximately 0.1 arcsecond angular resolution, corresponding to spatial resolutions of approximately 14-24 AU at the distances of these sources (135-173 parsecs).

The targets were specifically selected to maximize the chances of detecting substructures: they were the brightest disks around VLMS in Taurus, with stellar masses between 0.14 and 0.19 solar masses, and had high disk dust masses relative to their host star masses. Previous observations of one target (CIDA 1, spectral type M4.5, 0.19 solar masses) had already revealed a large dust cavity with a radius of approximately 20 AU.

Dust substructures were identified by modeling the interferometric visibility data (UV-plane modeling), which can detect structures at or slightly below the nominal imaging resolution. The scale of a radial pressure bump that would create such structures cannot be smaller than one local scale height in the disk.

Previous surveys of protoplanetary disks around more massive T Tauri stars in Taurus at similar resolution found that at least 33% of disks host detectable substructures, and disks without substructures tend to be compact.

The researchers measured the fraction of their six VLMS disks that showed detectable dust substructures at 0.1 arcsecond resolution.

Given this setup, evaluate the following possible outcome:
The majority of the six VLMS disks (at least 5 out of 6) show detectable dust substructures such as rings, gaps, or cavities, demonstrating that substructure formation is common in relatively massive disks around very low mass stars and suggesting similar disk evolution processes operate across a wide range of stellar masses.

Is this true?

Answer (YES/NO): NO